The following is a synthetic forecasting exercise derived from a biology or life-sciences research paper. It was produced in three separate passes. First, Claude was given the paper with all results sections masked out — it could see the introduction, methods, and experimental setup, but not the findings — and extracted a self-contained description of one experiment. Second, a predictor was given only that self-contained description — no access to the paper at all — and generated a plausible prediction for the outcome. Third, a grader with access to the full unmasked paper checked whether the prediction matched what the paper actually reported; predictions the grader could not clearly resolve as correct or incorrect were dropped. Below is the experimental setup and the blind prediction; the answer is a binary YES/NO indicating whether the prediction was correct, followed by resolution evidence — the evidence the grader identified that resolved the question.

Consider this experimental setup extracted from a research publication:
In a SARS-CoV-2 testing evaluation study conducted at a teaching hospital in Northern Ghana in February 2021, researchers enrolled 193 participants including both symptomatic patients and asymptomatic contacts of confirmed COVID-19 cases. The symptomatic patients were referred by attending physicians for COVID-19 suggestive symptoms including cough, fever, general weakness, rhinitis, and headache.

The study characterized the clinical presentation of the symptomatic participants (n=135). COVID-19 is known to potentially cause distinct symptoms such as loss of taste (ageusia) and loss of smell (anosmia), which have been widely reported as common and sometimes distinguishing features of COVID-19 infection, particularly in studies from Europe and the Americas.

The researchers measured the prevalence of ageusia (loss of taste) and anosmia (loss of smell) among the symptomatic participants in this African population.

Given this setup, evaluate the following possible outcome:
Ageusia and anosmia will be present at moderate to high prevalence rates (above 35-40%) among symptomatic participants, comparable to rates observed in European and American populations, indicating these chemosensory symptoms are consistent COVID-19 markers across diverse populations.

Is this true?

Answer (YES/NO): NO